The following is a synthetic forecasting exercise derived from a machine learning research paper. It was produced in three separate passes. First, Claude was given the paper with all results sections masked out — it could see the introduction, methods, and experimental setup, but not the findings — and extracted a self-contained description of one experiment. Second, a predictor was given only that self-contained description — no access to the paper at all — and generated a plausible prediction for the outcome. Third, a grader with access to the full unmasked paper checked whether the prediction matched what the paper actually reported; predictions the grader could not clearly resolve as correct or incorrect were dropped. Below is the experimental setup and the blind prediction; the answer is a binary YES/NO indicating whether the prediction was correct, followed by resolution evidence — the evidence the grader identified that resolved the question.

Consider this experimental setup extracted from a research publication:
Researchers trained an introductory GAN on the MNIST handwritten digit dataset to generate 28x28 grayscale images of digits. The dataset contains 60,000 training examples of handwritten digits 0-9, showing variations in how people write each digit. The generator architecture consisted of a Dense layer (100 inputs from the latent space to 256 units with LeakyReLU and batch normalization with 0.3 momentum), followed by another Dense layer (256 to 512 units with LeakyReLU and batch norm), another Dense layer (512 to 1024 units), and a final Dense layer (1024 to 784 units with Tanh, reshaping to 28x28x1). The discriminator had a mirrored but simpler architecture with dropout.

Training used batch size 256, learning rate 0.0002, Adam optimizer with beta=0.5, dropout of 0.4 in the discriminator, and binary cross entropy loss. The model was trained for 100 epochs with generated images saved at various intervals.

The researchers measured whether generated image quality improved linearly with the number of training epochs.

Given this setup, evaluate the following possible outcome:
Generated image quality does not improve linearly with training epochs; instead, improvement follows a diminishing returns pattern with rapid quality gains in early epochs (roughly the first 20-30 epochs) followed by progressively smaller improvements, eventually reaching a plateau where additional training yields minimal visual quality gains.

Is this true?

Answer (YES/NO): NO